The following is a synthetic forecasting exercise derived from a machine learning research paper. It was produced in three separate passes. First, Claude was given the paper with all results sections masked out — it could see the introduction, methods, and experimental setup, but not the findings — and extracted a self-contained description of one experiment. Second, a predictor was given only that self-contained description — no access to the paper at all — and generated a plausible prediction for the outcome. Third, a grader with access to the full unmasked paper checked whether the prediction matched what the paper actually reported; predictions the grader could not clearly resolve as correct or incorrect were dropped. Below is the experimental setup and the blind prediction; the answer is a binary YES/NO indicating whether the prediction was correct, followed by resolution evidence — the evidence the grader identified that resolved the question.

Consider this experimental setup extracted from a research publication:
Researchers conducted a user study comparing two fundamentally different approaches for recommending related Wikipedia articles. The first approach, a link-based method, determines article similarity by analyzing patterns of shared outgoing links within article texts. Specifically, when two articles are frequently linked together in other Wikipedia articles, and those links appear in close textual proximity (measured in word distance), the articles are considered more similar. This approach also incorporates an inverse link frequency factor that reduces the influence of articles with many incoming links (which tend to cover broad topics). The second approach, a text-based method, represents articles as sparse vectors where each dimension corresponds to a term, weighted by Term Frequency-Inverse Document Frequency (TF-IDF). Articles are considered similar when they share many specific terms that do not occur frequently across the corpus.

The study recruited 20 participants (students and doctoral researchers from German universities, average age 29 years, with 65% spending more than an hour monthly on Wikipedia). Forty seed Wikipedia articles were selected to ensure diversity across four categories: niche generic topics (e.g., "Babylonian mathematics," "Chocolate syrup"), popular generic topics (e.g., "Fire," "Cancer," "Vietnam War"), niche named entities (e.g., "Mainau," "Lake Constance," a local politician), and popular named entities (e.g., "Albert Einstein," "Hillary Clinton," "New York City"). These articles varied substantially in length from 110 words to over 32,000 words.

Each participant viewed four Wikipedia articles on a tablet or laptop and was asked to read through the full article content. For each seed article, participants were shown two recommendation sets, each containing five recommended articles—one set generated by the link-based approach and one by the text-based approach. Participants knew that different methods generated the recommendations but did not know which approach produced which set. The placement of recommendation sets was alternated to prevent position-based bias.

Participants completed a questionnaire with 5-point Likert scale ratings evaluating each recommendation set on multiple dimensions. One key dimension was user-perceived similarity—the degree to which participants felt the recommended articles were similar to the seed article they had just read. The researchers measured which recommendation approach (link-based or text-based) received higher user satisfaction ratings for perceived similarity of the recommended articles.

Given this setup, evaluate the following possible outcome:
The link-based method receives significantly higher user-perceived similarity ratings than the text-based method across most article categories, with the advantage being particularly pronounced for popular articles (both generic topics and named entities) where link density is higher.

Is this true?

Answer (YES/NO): NO